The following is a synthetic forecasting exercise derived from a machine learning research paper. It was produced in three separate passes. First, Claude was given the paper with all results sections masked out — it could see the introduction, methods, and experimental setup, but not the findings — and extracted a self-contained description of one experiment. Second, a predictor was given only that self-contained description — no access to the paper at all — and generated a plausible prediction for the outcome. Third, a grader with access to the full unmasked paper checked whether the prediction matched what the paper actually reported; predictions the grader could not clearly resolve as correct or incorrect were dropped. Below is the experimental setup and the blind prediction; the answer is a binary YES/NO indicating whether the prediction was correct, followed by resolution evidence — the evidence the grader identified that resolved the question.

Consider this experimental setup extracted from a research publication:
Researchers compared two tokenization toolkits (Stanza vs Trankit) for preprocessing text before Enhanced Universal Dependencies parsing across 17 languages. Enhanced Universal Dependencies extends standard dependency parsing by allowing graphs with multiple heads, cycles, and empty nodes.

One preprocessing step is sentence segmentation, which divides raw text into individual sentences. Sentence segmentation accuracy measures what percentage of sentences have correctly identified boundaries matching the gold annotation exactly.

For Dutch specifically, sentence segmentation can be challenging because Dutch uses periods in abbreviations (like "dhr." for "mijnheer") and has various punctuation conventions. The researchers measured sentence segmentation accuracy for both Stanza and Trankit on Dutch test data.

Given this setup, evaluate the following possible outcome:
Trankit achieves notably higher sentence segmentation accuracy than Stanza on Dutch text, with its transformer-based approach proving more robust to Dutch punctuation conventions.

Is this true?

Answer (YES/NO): NO